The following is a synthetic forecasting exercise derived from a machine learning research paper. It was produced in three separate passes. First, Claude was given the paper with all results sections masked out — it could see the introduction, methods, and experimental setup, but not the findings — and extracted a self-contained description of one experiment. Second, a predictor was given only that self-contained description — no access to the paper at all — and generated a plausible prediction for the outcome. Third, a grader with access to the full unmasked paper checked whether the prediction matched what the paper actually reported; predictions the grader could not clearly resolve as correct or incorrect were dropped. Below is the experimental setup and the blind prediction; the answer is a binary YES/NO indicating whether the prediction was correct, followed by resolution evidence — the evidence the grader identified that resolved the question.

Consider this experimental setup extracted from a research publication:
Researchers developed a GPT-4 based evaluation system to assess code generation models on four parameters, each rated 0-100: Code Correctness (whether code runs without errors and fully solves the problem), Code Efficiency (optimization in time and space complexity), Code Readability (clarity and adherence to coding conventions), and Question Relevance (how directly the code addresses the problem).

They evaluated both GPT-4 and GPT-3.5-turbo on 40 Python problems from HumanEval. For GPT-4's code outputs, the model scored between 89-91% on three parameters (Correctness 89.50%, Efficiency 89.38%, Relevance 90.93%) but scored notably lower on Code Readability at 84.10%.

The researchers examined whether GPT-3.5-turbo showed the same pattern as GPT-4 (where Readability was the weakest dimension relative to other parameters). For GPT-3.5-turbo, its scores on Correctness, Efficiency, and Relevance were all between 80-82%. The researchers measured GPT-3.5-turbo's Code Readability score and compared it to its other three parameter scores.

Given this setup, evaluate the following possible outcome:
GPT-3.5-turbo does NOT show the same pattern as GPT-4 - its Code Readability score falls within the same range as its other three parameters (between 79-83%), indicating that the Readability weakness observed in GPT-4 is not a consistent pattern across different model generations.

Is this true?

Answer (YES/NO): NO